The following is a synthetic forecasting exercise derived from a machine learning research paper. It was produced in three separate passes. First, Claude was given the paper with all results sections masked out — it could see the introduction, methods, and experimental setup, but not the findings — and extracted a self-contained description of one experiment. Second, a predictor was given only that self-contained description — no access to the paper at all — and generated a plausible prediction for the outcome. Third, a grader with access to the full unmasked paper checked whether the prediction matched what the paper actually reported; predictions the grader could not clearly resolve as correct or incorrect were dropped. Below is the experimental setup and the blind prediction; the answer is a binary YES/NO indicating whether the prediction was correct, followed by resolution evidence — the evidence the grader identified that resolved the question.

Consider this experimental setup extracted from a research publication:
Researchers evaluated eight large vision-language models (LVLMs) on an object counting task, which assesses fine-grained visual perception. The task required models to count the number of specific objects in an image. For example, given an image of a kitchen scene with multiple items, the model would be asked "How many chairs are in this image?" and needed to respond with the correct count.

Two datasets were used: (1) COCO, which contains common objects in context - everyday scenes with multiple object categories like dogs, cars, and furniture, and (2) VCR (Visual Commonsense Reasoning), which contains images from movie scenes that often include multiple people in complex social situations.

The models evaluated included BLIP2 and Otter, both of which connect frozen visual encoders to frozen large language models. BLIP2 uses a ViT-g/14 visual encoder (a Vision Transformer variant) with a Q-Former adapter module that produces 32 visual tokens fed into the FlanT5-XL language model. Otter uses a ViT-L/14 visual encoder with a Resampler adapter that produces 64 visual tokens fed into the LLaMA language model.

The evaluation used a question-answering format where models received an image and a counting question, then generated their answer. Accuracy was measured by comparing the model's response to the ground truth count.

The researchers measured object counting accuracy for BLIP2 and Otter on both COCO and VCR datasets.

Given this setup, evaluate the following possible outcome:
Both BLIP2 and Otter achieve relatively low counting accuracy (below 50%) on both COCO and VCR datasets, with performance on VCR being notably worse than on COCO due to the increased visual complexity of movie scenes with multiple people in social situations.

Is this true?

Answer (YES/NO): NO